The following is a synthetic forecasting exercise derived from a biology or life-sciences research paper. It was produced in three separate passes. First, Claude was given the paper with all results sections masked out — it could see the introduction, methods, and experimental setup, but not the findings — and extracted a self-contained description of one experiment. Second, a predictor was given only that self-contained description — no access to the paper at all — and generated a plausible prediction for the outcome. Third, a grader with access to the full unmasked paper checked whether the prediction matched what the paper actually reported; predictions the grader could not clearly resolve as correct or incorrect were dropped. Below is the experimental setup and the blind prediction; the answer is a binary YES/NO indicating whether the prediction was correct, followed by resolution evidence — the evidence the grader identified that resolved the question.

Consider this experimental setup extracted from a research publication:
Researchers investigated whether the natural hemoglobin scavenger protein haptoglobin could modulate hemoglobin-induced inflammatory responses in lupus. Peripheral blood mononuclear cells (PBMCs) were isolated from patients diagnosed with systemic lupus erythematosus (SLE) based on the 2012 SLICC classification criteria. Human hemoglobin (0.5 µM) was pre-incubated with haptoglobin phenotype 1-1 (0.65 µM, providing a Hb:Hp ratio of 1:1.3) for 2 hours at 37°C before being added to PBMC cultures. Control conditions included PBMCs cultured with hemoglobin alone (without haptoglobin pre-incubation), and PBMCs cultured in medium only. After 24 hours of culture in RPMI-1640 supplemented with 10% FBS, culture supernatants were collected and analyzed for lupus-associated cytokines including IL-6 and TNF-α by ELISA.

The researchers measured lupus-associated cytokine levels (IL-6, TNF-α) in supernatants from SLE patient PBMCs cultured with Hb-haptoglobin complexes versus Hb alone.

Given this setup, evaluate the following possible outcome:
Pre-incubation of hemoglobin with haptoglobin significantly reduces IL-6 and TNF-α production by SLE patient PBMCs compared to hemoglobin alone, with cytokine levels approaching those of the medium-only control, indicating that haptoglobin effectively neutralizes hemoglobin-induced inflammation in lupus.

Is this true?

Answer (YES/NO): YES